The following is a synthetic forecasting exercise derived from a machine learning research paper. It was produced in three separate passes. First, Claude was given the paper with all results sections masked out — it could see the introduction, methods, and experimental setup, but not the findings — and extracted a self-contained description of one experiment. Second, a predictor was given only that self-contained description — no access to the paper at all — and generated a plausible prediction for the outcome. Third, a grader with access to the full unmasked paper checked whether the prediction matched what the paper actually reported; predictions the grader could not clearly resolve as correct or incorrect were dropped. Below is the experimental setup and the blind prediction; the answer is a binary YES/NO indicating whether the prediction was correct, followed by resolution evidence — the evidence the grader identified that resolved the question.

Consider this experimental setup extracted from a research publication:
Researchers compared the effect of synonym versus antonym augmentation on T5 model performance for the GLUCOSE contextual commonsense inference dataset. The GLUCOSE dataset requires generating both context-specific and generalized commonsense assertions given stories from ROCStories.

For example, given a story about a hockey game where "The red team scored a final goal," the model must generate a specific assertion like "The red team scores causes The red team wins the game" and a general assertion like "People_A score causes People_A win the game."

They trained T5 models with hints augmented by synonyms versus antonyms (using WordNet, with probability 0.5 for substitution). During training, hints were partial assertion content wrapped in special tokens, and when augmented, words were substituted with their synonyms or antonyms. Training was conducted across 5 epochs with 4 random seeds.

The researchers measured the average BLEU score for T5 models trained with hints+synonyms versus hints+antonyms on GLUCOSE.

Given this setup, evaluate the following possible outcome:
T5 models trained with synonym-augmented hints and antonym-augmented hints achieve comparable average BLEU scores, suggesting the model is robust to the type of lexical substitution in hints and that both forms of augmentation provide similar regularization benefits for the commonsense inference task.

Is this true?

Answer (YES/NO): YES